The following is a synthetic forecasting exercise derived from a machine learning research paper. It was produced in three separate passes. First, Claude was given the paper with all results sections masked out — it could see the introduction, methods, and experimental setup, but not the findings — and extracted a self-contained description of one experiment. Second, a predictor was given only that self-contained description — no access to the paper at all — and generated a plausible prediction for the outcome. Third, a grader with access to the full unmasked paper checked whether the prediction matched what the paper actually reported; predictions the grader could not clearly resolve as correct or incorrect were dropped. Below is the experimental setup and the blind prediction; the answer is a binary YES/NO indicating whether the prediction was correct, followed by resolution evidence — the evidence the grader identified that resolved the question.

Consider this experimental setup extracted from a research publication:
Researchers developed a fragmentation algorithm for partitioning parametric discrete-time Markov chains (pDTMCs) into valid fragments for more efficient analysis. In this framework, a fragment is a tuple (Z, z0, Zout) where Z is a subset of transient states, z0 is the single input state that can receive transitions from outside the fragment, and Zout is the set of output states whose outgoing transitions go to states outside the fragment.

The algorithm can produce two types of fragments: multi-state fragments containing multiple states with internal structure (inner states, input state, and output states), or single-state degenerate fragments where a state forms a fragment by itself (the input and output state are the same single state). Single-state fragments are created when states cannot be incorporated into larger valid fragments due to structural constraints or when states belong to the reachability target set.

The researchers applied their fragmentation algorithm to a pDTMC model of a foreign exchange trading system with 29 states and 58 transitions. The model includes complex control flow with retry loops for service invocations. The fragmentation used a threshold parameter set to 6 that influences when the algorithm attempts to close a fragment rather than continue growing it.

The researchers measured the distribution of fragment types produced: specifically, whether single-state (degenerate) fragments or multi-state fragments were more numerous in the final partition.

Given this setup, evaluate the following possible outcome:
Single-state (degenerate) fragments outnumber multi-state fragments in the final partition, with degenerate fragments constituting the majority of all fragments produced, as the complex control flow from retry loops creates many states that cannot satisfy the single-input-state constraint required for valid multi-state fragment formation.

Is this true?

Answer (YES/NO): NO